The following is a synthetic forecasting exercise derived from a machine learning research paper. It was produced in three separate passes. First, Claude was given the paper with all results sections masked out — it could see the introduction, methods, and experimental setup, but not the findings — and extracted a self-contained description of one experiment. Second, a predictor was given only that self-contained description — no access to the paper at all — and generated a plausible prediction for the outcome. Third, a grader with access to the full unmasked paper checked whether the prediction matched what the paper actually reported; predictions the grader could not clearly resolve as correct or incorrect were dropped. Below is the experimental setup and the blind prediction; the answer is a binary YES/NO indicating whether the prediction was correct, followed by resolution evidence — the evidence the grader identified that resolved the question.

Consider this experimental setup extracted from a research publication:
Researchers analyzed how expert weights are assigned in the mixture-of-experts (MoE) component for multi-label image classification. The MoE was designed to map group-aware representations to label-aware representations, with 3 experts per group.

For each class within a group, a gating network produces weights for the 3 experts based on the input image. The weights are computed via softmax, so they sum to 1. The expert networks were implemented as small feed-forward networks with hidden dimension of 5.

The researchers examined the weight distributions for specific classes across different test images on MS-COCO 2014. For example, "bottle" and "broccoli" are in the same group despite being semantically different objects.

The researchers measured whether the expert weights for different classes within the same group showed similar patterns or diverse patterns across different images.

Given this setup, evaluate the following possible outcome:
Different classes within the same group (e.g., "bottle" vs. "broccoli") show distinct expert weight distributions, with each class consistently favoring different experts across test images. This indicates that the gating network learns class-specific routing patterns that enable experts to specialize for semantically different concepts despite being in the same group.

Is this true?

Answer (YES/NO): NO